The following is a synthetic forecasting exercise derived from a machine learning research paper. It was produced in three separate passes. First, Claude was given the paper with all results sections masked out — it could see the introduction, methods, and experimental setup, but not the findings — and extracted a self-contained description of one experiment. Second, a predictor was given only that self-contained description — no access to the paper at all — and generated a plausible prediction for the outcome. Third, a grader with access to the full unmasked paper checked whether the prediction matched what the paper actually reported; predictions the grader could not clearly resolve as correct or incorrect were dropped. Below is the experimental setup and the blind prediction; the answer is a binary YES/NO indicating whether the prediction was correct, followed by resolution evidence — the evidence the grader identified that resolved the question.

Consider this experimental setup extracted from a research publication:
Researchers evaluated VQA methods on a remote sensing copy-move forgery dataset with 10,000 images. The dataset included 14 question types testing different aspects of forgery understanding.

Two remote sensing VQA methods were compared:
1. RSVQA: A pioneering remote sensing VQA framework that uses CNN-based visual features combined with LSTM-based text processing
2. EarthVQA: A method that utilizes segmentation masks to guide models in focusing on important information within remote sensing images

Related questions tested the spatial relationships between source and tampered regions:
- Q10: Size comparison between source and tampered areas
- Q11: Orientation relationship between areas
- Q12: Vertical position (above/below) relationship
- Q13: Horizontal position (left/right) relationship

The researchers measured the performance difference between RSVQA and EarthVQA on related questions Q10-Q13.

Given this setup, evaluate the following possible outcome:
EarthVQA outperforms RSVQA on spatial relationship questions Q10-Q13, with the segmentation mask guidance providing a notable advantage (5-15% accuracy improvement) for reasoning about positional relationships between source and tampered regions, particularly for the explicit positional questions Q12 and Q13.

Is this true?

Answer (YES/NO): NO